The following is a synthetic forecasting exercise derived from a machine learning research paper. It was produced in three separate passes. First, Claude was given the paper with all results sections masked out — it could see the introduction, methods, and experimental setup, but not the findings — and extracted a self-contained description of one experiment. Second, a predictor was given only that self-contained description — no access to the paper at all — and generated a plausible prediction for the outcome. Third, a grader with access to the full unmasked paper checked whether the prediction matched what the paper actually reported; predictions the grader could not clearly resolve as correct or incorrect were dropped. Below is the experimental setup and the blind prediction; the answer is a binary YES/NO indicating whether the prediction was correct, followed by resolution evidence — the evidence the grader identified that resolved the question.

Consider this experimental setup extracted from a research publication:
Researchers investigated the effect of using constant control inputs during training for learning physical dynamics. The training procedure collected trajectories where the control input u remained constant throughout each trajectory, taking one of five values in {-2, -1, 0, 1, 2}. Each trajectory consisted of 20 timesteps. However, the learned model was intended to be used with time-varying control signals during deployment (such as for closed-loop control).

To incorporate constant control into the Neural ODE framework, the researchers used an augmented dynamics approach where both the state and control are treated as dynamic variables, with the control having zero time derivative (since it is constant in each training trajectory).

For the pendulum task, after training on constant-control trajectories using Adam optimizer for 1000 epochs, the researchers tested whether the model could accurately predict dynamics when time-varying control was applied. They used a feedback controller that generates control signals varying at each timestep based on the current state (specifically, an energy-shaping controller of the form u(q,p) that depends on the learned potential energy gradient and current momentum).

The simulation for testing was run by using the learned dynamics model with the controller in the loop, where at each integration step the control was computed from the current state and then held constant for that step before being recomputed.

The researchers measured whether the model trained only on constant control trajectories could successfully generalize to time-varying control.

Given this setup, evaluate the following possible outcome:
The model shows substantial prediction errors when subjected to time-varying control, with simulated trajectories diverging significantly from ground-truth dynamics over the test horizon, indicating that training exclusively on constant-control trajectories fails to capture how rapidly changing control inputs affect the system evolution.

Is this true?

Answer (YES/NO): NO